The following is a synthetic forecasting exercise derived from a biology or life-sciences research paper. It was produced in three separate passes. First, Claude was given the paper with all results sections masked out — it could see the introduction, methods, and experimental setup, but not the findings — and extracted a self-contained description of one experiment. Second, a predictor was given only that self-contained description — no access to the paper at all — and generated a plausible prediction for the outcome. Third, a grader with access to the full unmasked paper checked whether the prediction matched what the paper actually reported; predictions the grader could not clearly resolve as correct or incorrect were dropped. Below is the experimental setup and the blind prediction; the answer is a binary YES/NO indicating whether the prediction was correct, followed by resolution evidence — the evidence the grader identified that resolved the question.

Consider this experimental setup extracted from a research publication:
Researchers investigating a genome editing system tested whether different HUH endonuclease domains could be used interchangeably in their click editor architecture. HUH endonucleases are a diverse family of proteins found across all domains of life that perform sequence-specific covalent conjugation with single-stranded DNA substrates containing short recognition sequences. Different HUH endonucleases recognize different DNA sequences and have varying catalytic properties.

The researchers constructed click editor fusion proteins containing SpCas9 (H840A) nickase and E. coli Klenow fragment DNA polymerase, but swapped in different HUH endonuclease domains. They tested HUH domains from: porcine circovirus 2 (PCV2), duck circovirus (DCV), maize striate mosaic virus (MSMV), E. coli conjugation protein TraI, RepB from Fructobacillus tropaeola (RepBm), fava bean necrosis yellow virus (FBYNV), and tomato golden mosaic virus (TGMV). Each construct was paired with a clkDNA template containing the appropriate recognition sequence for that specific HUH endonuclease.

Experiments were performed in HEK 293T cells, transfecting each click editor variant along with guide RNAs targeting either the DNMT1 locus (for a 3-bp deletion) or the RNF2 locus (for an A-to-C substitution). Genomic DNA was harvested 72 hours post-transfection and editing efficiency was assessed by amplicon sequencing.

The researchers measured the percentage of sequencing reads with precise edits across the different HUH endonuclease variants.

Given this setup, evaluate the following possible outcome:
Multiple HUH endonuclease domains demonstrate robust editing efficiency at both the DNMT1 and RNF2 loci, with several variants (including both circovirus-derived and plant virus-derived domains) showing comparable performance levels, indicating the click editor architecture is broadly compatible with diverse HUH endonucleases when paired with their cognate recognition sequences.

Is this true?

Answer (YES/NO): NO